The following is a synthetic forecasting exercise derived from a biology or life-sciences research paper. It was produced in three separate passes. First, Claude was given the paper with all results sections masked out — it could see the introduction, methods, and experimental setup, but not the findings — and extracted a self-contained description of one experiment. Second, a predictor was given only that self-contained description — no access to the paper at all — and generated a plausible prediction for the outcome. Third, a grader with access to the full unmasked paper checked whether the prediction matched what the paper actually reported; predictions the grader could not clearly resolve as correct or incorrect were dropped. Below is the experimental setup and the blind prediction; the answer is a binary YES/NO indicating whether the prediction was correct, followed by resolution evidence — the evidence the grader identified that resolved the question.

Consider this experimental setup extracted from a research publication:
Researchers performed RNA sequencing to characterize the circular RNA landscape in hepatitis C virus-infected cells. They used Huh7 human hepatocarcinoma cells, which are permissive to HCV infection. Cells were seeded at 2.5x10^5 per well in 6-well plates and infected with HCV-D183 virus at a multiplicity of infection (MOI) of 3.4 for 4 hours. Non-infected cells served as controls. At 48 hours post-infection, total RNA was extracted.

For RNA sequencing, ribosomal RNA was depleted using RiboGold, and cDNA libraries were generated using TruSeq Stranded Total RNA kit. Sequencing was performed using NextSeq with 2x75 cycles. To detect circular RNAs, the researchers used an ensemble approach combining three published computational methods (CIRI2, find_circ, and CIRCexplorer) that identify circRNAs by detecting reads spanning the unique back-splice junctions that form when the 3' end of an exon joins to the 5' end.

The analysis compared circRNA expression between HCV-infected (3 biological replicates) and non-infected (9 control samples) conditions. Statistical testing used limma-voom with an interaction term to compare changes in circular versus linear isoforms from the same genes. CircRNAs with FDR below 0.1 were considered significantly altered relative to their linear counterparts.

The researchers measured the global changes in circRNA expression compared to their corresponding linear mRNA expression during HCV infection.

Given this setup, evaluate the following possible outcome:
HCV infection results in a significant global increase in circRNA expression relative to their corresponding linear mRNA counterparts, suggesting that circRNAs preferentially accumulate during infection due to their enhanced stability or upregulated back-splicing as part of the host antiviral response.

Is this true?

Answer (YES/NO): NO